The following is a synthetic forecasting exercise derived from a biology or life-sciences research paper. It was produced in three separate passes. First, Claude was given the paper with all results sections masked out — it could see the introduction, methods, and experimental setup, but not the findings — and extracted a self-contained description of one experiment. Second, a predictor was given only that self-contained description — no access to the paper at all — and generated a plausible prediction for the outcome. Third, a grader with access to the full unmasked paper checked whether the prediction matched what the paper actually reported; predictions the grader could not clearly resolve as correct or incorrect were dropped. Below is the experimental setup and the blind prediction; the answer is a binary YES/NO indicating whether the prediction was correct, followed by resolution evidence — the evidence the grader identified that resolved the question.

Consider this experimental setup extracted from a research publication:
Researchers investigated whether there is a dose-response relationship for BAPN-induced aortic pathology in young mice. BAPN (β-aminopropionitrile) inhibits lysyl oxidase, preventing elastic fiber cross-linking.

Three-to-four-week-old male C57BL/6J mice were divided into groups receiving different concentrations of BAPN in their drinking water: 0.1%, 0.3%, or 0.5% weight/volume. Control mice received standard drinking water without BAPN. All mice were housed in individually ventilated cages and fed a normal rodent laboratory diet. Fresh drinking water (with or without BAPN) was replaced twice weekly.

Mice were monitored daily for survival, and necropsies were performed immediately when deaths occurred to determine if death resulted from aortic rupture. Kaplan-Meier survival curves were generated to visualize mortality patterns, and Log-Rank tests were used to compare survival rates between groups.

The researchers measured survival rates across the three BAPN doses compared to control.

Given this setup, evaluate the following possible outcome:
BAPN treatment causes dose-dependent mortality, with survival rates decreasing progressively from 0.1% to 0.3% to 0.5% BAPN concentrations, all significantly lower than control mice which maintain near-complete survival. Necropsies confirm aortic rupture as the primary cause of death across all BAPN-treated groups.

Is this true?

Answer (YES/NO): NO